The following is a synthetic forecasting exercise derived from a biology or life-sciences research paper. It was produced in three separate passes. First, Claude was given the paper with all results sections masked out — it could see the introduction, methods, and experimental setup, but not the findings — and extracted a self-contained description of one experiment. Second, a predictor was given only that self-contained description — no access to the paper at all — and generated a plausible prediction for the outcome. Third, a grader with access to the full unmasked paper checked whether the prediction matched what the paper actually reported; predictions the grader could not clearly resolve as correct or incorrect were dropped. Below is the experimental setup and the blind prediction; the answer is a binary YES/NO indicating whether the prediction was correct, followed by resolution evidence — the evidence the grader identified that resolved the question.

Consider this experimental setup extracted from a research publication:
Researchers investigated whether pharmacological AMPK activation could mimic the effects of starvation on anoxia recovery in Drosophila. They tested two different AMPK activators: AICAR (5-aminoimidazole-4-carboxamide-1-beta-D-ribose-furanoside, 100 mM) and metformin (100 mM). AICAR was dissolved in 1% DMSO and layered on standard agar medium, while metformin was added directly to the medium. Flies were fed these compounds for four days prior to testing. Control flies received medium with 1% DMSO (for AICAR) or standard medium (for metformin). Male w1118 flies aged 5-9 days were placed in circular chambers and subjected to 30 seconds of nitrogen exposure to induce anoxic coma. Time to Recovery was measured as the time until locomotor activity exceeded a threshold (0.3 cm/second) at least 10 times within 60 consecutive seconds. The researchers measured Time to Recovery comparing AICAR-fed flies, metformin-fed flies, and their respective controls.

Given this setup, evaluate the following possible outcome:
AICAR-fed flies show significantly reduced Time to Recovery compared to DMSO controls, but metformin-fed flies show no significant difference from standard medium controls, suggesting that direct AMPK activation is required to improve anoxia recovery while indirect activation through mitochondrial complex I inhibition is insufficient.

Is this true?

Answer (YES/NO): YES